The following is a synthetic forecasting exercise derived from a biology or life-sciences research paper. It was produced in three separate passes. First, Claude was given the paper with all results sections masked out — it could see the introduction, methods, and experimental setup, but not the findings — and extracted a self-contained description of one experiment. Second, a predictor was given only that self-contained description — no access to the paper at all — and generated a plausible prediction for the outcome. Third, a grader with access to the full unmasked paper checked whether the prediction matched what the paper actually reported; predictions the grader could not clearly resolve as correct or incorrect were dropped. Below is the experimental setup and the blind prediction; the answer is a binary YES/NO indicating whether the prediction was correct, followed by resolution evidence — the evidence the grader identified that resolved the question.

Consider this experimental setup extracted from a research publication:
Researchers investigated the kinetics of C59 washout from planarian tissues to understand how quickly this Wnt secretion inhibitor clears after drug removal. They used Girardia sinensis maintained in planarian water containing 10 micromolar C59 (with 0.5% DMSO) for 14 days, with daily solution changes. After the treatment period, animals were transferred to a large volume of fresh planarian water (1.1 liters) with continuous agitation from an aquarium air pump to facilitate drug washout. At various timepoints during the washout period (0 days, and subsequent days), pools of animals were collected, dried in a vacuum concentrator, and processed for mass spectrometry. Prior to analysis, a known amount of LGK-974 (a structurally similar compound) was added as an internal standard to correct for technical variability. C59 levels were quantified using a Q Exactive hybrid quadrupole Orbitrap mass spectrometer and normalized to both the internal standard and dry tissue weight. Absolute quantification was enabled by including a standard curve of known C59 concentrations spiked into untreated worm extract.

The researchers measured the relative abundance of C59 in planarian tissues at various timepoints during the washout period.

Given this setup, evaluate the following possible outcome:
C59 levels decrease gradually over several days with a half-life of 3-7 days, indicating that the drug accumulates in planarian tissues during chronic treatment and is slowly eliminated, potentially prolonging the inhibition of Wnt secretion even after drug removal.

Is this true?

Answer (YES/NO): NO